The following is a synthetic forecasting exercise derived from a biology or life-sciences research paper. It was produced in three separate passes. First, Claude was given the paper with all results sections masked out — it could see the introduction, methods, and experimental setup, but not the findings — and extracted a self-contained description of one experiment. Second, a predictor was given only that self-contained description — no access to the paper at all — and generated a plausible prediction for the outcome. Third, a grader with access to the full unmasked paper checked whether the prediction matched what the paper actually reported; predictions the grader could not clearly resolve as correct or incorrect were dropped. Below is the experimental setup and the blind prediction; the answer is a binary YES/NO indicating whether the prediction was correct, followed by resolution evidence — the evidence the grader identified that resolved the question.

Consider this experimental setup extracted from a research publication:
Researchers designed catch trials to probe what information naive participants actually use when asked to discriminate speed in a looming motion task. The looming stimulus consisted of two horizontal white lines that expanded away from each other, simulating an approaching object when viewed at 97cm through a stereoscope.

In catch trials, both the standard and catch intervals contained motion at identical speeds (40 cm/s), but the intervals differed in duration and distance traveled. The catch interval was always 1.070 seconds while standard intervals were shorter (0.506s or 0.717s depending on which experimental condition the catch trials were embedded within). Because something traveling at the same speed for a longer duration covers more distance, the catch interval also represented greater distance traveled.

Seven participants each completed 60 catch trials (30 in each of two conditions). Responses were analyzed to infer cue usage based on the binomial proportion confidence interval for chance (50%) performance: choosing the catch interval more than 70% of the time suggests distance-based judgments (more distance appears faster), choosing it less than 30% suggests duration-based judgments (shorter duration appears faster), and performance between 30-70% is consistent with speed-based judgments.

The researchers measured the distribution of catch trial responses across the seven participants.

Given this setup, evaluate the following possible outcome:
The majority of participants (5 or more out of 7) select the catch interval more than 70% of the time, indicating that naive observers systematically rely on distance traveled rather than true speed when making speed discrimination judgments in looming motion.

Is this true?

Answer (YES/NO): NO